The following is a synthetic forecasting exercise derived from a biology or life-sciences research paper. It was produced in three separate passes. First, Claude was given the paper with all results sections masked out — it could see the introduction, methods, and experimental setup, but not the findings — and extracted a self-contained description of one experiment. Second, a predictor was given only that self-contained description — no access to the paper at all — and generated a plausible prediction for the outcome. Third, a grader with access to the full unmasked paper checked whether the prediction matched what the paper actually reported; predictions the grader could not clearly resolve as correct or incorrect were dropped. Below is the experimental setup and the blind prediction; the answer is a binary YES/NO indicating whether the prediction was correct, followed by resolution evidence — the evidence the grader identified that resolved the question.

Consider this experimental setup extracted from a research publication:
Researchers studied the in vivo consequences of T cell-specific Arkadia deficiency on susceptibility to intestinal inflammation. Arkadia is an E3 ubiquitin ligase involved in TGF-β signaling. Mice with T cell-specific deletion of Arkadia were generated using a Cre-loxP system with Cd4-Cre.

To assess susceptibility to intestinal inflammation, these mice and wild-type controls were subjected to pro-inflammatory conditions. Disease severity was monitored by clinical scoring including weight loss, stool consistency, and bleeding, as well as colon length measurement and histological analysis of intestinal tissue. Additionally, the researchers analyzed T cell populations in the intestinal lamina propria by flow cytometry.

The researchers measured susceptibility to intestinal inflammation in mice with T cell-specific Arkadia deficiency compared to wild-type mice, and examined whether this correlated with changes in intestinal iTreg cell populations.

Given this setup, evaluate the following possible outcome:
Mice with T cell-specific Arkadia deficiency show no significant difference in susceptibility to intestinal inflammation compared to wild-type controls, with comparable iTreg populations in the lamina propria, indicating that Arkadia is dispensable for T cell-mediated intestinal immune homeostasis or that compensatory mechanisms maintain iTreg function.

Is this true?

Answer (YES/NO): NO